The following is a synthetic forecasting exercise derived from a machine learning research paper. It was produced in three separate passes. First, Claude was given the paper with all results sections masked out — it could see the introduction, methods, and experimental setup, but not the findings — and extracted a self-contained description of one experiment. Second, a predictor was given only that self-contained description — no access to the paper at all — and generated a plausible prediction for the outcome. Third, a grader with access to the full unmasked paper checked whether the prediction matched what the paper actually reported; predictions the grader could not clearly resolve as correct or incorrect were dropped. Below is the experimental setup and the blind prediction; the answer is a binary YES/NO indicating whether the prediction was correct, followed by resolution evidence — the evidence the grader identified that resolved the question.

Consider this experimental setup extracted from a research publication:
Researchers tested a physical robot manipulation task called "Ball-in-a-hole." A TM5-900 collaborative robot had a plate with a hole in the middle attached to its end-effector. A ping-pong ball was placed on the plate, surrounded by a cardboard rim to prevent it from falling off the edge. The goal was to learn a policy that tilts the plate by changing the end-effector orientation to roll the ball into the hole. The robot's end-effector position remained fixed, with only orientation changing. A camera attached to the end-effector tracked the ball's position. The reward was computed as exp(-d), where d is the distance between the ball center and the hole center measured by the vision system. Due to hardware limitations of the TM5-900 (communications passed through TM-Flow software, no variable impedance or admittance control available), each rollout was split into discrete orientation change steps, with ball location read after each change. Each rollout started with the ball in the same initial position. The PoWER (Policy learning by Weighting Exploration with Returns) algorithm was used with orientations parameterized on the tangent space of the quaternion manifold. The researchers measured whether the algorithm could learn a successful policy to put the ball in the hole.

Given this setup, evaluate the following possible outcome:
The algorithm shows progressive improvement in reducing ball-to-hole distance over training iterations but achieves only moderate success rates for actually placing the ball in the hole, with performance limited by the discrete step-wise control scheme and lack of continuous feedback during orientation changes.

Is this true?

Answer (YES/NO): NO